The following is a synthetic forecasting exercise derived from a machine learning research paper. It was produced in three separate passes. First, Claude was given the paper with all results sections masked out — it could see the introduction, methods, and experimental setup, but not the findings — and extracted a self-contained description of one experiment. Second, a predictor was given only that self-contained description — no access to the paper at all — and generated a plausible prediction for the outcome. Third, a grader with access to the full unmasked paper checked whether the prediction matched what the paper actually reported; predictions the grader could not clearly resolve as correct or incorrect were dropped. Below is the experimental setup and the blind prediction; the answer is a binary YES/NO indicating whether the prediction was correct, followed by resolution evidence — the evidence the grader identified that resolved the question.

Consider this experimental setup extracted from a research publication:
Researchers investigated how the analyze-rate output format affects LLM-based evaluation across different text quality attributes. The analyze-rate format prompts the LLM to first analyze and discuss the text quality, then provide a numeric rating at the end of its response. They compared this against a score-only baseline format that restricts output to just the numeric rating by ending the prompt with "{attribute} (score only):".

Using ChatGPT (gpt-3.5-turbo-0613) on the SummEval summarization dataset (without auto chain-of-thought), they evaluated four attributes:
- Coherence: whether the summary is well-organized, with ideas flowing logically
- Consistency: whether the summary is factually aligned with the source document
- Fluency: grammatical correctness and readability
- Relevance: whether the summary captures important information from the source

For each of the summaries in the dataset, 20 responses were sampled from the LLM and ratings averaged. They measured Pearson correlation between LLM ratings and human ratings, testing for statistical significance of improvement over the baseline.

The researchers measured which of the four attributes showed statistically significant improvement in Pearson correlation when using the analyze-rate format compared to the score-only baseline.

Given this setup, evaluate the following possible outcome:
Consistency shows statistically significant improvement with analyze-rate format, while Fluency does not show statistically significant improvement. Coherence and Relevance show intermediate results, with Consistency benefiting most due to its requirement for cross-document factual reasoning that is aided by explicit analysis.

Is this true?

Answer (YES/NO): NO